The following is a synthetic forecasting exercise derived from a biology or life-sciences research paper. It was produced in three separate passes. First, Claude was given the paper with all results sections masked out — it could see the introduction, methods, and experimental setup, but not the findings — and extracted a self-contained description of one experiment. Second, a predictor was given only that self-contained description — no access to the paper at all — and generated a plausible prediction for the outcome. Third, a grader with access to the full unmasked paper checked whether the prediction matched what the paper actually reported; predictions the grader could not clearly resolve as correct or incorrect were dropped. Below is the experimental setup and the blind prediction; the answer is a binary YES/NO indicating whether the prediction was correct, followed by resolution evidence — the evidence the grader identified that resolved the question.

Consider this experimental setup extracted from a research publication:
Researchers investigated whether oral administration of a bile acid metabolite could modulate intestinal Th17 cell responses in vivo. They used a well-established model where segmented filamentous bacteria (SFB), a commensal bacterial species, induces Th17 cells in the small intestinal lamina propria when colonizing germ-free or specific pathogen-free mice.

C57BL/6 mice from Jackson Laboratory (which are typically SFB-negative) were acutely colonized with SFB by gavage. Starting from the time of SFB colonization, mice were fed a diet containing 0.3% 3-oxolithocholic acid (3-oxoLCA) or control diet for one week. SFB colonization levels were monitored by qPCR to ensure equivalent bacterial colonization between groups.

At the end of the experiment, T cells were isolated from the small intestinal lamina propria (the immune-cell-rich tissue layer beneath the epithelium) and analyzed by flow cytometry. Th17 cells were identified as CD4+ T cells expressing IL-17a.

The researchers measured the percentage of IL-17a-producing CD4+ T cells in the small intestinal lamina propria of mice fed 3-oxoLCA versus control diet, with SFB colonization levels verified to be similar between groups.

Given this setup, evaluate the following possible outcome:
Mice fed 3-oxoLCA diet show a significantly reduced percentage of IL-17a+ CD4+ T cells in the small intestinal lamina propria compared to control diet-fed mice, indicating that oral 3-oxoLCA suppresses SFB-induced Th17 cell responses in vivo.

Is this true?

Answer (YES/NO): YES